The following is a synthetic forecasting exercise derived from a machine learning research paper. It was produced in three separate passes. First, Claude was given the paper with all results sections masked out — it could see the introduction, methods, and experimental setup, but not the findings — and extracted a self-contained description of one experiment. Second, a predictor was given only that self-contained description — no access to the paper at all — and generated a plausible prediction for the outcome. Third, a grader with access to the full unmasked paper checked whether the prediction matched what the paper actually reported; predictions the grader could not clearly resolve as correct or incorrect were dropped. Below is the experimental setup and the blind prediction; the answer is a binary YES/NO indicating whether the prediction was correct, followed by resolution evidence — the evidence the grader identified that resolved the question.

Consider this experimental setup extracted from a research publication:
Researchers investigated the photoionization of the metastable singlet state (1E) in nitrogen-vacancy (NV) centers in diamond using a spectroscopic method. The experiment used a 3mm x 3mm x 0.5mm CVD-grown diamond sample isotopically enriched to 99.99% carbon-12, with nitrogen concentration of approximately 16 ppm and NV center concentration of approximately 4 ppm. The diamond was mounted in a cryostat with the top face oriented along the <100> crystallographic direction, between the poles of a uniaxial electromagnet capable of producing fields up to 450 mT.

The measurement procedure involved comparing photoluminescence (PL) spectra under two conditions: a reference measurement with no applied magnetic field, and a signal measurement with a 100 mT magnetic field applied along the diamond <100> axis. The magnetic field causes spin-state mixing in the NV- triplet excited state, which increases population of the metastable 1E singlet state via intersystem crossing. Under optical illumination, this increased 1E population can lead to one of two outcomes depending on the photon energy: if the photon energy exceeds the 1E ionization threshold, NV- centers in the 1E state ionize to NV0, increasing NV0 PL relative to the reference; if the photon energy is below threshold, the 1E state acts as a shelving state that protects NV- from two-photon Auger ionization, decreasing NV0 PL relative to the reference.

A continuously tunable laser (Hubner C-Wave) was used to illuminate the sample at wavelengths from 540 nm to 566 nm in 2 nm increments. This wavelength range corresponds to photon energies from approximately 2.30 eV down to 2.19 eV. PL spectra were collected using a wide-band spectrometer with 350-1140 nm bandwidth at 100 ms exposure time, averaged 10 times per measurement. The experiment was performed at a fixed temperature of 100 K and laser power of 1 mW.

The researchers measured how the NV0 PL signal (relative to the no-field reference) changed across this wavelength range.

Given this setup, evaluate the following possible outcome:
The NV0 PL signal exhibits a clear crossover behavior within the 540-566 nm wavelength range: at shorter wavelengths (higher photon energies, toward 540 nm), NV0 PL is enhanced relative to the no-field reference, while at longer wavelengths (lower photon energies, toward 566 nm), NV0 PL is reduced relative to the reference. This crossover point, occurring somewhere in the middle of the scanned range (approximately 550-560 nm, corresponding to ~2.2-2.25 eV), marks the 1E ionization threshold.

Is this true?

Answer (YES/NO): NO